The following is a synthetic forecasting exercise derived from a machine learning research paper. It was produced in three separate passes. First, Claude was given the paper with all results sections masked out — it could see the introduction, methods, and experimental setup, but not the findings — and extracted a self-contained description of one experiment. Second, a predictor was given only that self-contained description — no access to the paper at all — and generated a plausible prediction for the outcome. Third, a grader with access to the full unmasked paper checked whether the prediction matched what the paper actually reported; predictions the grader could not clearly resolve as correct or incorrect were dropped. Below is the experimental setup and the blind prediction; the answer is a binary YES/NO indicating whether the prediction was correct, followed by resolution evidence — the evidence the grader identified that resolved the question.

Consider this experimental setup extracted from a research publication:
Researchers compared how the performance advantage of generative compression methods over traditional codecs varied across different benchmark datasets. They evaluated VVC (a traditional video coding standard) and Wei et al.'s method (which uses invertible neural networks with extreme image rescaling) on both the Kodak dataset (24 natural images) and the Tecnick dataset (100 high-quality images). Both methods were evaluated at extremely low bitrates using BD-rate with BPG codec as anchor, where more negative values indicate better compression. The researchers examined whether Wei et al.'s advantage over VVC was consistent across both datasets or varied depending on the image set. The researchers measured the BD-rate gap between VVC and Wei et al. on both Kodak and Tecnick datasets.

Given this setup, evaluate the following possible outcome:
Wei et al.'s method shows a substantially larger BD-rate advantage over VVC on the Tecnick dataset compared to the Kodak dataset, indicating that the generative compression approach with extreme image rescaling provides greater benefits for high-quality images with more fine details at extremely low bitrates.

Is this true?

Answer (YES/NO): NO